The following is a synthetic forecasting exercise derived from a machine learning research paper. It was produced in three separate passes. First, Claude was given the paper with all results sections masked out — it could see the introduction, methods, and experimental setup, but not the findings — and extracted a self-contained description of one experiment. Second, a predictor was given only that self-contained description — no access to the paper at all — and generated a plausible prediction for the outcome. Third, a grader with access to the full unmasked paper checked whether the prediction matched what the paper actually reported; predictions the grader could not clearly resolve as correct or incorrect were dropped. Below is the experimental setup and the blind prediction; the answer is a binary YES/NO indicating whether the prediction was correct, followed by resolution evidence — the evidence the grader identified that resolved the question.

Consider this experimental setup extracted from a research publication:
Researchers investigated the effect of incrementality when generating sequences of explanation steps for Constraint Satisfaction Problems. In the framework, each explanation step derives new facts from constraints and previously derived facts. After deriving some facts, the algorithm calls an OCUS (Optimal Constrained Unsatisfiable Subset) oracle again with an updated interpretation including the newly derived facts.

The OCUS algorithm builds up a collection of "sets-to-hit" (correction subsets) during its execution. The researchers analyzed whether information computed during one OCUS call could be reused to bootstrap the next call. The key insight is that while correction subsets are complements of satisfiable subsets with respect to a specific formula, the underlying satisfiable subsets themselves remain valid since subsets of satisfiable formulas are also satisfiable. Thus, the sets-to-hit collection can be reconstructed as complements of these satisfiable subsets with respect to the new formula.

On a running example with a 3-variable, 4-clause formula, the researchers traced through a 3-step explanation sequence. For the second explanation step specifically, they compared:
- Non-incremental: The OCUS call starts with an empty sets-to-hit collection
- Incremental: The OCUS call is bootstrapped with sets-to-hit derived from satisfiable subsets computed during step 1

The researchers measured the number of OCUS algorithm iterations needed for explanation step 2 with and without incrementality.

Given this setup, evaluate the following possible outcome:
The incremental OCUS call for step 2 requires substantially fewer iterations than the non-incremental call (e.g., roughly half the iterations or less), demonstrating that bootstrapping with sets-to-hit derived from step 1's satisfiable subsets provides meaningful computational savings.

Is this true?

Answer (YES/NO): YES